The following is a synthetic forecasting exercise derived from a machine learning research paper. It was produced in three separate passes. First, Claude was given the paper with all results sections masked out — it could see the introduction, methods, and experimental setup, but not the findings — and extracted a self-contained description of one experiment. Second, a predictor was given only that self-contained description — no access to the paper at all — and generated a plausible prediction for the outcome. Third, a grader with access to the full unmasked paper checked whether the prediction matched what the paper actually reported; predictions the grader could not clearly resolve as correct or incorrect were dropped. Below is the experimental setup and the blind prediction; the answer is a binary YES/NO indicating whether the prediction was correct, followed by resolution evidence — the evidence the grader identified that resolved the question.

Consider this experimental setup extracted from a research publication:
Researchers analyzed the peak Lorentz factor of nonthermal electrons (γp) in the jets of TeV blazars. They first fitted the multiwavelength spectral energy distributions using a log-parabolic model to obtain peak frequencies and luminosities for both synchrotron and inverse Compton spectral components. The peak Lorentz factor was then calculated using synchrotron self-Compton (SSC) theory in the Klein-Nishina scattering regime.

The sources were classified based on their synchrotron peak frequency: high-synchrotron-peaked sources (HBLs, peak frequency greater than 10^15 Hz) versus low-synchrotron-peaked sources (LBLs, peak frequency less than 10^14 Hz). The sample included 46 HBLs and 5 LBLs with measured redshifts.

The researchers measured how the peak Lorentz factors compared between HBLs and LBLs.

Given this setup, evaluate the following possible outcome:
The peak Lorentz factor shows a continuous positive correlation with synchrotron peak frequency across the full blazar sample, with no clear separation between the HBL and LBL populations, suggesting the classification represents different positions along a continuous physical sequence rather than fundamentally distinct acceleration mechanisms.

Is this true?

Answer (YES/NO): NO